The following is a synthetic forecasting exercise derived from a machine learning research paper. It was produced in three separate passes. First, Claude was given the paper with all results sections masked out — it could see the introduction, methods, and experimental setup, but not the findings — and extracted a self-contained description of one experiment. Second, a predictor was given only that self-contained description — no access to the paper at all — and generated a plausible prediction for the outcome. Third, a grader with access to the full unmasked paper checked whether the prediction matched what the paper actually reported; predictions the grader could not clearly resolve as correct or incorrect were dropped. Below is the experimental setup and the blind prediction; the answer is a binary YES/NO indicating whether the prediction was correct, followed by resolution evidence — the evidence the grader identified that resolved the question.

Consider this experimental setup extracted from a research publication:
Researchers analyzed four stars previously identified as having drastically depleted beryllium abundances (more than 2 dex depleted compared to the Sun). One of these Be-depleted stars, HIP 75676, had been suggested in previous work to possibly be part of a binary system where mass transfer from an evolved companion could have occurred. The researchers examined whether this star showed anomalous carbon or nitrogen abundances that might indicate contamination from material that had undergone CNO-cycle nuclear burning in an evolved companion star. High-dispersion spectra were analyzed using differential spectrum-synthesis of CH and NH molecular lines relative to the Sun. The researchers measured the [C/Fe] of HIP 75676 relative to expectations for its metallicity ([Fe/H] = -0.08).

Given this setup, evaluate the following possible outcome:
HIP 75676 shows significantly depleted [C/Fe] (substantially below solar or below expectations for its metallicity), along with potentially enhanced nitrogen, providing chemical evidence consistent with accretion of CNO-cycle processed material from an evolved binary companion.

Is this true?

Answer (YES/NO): NO